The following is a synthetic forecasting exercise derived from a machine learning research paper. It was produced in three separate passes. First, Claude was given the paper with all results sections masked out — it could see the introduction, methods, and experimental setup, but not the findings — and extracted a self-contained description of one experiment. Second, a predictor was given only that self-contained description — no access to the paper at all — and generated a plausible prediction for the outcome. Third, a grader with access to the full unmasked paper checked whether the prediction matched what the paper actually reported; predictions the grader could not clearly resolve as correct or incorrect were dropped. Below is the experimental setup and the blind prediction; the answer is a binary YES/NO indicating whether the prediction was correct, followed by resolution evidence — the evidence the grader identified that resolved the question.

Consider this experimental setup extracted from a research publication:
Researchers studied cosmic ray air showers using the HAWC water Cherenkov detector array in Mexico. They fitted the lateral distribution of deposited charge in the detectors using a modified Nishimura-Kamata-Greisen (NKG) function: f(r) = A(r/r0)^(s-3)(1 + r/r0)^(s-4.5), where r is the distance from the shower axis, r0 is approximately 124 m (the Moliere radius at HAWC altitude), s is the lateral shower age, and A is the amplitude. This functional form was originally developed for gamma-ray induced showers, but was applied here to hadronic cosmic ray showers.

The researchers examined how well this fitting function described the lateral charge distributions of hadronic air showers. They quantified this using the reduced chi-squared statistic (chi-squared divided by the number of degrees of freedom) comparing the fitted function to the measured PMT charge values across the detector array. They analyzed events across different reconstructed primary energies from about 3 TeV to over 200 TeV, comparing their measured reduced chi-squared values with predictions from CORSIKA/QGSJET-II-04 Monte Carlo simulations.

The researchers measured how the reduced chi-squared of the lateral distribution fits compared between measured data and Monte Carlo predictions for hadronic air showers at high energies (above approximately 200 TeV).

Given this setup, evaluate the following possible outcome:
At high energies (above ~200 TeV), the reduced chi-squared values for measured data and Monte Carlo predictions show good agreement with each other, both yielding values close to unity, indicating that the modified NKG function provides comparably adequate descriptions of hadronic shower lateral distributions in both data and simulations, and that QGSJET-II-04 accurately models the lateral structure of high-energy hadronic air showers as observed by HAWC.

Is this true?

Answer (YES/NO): NO